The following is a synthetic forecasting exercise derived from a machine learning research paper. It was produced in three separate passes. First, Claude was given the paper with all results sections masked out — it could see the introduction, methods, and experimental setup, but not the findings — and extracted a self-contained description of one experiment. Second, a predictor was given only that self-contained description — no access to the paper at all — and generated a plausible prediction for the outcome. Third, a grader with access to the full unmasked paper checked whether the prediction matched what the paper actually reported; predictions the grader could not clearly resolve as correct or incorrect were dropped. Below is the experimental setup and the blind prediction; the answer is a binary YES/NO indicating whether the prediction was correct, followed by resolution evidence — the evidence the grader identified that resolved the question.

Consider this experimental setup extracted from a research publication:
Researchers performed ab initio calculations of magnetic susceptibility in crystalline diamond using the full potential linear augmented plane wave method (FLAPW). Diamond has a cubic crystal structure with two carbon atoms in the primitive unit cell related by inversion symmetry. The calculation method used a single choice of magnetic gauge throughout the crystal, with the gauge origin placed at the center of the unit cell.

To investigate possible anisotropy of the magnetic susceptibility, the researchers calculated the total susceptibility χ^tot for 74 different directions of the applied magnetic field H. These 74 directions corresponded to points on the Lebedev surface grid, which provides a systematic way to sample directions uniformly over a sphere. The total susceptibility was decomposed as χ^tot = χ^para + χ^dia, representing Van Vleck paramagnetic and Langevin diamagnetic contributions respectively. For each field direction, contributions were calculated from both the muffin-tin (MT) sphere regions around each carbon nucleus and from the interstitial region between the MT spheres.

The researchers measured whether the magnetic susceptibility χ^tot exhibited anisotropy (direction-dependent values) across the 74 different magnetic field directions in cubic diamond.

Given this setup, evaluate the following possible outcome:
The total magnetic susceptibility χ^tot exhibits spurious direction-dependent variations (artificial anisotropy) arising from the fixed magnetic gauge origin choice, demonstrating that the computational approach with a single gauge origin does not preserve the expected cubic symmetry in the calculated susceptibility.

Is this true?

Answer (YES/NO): NO